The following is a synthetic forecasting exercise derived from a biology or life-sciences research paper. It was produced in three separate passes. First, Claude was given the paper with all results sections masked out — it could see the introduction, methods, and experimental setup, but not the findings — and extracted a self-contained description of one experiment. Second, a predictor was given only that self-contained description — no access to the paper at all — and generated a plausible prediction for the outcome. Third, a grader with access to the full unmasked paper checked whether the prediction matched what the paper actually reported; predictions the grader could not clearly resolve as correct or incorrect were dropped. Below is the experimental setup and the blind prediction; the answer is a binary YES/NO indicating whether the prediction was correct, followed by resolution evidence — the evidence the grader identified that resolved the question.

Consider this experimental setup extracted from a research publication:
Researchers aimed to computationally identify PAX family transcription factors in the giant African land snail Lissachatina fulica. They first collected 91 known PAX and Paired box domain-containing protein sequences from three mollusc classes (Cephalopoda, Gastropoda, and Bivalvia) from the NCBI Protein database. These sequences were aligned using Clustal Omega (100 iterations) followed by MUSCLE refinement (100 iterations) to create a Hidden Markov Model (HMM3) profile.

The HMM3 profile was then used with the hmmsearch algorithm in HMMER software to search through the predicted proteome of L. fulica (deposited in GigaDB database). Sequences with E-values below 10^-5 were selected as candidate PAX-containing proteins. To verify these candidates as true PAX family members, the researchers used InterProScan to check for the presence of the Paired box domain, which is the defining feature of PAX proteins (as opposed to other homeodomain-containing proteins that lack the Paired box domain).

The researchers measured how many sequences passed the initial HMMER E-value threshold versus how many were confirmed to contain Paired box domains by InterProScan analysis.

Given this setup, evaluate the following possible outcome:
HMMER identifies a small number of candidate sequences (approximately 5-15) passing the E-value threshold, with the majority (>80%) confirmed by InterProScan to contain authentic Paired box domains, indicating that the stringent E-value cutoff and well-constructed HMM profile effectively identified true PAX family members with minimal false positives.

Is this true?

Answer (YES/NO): NO